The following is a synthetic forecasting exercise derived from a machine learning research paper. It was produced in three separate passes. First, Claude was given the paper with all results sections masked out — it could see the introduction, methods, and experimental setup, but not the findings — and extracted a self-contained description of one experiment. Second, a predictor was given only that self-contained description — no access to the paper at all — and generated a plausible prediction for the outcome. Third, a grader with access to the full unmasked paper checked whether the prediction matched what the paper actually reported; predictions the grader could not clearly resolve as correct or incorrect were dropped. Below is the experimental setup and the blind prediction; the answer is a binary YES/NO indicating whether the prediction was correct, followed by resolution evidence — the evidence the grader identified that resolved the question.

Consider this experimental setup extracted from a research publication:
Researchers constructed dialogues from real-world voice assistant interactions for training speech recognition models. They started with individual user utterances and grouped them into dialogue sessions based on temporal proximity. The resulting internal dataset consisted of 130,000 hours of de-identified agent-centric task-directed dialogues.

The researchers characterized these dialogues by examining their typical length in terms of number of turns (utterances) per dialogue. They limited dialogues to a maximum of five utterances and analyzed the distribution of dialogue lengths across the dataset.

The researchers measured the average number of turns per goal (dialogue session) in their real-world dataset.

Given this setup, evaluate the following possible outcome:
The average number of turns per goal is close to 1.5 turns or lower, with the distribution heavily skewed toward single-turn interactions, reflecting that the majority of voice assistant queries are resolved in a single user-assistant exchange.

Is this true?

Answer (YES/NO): YES